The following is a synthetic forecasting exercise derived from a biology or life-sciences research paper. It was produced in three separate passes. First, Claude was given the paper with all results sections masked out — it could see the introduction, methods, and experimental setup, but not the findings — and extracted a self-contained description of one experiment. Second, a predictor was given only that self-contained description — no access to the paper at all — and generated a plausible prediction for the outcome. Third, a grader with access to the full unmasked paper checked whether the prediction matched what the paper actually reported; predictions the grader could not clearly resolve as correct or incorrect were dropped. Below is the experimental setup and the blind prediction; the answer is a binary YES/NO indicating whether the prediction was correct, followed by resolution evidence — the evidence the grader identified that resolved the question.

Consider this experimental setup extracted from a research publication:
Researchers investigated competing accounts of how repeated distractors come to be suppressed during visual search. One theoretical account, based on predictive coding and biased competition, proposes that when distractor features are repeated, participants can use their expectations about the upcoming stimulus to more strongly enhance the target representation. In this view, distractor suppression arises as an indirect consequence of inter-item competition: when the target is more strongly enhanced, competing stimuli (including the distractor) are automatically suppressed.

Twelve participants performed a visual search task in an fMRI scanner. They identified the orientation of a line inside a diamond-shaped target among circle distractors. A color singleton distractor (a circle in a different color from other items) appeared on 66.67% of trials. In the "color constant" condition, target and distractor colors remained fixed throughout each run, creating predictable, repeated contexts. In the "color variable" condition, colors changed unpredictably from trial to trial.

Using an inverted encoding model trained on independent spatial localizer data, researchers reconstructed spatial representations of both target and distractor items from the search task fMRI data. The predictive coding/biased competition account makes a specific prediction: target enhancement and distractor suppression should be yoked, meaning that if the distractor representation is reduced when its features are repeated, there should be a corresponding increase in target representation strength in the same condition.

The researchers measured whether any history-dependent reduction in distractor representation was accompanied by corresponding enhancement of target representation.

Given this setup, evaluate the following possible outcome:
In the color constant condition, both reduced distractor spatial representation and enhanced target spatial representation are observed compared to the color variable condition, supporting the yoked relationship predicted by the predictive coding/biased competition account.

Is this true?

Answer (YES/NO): NO